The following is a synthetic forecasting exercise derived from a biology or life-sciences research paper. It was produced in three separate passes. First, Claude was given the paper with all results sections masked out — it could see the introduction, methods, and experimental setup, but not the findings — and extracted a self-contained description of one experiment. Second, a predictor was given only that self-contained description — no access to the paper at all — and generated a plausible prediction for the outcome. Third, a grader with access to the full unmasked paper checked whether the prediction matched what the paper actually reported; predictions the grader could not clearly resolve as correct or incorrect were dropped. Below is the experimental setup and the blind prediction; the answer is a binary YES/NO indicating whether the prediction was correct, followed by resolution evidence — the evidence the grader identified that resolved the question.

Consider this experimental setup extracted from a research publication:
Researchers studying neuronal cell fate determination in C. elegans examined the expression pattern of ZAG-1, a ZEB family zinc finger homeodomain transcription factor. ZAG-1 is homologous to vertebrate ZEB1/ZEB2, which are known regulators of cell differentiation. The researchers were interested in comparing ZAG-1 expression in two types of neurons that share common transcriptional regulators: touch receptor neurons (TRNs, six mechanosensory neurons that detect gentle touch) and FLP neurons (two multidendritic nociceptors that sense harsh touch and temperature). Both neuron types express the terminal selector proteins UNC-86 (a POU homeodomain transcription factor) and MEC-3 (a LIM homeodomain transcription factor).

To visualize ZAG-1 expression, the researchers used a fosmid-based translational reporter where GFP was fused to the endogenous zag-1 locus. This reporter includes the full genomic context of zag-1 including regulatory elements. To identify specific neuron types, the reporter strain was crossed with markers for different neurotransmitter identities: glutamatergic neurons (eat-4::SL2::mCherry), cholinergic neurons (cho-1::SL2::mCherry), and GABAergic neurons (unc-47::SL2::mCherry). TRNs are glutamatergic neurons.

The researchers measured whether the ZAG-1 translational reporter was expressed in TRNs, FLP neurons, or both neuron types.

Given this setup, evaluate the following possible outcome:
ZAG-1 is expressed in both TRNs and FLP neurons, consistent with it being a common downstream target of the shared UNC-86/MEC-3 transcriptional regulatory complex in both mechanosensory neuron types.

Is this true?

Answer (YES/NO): NO